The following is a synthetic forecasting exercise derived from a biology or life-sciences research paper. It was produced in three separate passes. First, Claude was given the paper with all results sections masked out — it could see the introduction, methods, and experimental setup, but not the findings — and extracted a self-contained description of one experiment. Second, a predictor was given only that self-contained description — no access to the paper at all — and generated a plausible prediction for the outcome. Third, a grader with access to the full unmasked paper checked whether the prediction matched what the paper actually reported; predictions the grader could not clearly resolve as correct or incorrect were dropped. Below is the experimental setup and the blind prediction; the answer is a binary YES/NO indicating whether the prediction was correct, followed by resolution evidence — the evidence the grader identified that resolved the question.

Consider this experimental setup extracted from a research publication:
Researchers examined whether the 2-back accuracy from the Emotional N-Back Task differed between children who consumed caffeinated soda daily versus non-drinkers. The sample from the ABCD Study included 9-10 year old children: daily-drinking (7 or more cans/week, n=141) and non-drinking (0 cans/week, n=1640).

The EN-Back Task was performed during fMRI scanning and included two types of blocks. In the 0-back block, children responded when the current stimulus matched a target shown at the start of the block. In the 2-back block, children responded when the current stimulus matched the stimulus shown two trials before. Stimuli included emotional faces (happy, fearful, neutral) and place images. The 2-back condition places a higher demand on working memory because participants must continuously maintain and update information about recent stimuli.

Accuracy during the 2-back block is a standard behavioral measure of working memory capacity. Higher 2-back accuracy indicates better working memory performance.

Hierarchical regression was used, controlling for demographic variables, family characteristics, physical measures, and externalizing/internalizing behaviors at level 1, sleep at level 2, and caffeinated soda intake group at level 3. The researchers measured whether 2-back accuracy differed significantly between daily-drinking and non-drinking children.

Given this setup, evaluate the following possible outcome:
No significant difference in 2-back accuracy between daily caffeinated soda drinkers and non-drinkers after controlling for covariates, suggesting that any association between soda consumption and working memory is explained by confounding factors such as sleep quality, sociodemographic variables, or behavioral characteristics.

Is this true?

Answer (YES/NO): YES